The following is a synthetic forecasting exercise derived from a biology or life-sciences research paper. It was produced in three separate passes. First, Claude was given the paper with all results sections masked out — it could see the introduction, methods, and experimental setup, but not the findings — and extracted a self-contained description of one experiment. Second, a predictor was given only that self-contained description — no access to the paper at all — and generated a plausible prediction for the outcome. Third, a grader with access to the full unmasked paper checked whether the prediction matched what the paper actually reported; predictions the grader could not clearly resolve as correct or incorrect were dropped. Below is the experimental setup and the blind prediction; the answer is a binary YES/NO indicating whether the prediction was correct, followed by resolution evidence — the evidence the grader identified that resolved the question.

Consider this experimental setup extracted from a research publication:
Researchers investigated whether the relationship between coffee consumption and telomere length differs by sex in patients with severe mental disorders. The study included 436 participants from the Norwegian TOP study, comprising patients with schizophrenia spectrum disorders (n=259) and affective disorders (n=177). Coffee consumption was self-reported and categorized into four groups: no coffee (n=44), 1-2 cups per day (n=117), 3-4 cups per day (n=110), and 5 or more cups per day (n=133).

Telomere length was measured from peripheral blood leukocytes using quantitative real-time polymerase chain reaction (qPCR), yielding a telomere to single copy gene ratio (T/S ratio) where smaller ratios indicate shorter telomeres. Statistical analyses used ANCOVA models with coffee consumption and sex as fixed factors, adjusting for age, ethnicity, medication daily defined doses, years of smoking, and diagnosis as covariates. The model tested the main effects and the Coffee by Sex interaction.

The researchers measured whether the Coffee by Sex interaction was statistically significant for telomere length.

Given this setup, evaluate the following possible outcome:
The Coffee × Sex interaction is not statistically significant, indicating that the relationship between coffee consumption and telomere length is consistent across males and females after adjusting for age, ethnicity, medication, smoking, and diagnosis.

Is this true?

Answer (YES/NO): YES